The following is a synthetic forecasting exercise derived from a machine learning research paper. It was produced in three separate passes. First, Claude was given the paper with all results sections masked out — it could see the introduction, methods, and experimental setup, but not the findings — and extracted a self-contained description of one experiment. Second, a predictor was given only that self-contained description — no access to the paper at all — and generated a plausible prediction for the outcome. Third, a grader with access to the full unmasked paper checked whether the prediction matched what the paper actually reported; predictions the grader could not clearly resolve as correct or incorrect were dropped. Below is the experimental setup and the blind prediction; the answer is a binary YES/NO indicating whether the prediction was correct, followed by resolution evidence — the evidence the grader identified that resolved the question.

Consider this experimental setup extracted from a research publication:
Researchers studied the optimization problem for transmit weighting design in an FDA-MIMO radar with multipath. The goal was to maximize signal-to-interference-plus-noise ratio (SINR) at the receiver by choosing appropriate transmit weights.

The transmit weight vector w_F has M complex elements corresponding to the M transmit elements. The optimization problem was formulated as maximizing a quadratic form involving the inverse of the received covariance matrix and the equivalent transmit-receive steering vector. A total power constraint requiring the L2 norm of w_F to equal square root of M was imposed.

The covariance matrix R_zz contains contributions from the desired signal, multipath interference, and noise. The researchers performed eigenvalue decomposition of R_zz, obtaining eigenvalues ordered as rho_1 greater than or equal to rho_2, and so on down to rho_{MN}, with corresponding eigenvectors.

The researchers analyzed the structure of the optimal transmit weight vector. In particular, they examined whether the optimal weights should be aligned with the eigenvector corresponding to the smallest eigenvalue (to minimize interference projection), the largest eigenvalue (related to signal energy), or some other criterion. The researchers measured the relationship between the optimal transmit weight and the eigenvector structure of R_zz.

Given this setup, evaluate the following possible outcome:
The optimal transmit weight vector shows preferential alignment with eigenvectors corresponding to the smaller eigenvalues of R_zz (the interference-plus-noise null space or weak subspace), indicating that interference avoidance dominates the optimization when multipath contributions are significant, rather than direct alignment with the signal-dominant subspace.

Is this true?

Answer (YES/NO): NO